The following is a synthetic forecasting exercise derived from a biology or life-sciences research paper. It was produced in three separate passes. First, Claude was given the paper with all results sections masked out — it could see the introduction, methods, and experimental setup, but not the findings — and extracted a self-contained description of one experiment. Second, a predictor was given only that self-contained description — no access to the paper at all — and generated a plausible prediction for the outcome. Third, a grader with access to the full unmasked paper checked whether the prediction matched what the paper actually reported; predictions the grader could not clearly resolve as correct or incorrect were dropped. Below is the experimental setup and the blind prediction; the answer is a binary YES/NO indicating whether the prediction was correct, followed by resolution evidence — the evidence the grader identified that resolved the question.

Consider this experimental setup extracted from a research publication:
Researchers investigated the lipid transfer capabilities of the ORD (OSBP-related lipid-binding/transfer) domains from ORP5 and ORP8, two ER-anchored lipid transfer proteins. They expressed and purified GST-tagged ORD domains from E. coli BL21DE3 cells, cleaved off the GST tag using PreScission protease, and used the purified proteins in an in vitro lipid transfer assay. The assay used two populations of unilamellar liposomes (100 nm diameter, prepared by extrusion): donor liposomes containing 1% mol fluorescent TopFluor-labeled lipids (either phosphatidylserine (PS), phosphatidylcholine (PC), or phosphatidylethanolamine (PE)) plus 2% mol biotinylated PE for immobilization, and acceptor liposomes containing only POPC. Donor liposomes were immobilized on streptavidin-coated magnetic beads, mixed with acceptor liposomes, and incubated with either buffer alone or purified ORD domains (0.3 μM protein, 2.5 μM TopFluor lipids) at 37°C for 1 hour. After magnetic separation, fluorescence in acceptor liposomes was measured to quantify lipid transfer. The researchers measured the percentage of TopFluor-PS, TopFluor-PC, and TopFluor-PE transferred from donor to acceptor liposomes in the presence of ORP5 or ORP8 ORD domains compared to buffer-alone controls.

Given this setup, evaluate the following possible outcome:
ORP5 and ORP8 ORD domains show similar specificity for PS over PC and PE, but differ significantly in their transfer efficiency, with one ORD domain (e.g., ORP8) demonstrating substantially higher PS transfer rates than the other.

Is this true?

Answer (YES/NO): NO